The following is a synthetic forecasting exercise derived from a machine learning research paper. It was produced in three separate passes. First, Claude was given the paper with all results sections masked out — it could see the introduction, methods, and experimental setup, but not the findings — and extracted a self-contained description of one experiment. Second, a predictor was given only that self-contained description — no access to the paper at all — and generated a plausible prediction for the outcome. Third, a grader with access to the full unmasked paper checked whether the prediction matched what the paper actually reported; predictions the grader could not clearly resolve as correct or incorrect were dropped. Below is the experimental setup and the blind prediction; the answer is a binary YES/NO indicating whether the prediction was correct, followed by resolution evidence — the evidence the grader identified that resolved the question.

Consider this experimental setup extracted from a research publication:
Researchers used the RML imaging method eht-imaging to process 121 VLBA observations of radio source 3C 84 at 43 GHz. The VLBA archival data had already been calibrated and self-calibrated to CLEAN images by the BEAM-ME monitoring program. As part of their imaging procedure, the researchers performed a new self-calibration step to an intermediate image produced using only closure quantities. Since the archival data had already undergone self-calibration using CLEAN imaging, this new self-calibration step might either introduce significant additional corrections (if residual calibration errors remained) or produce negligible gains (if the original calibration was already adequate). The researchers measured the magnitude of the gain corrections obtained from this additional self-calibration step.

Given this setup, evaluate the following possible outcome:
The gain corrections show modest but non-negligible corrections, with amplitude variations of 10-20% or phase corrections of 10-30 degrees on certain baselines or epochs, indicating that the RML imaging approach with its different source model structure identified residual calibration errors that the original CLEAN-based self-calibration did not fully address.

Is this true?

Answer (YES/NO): NO